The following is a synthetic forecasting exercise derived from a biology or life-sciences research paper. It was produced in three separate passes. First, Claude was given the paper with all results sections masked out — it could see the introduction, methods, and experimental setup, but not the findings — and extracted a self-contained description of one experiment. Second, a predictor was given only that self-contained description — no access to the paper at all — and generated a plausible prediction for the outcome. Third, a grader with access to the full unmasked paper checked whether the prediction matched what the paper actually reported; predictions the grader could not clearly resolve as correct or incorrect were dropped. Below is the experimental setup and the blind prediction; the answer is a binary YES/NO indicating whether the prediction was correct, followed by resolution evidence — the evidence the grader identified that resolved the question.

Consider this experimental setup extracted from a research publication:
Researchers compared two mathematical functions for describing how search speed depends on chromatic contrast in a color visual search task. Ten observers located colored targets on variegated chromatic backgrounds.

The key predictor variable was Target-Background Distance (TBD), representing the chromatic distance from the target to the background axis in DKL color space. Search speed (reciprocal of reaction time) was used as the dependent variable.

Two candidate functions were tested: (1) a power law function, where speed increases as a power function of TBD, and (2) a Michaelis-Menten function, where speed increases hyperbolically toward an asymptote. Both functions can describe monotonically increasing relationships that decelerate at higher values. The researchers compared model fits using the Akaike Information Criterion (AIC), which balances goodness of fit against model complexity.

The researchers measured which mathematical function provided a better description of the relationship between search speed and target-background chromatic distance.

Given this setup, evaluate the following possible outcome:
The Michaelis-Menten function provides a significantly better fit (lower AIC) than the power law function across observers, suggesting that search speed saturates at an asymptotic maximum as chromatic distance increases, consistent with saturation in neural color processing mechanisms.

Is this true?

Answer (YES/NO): NO